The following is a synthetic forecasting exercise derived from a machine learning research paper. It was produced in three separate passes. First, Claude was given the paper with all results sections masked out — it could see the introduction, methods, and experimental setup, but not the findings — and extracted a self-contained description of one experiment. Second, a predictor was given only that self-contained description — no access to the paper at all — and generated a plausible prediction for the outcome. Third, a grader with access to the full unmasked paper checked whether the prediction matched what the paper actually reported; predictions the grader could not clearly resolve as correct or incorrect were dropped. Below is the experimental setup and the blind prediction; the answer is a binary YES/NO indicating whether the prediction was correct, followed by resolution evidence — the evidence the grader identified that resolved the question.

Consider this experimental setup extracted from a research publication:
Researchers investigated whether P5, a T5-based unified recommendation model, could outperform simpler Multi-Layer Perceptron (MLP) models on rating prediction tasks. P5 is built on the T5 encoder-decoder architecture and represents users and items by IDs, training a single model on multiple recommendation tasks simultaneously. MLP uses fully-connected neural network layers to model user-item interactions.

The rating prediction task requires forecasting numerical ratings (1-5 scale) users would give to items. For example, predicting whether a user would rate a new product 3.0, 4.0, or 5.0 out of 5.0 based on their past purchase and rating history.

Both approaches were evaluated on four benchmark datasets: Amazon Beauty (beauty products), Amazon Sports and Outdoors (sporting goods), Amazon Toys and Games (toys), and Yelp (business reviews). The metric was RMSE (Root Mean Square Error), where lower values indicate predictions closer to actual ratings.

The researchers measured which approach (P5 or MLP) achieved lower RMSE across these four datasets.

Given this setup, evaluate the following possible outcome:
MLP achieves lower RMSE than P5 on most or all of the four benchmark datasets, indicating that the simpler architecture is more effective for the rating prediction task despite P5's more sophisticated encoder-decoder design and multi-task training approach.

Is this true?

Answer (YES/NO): NO